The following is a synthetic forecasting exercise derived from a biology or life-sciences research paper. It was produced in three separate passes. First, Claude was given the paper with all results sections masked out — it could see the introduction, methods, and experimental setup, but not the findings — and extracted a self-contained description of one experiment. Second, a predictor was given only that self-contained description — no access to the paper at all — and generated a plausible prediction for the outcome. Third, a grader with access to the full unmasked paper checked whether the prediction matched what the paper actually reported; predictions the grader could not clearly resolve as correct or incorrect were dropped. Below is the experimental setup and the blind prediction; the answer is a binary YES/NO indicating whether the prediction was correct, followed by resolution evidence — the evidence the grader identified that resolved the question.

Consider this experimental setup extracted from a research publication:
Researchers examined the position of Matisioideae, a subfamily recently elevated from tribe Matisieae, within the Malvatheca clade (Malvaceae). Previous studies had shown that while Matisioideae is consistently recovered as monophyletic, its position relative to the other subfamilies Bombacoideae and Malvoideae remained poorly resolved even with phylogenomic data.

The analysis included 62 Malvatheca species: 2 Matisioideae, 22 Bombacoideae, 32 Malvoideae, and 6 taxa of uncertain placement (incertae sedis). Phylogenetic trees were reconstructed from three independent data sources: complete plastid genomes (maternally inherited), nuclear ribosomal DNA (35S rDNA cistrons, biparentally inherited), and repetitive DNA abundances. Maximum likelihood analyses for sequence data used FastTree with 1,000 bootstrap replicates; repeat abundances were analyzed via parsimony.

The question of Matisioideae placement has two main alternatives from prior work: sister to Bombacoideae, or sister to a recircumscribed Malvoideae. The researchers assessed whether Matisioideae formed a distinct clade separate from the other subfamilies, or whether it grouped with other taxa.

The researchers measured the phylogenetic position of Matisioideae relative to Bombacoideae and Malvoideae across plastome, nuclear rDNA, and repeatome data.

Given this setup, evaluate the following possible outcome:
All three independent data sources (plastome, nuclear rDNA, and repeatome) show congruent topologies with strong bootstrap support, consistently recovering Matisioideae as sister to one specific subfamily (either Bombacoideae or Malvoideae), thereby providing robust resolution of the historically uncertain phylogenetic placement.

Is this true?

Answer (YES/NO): NO